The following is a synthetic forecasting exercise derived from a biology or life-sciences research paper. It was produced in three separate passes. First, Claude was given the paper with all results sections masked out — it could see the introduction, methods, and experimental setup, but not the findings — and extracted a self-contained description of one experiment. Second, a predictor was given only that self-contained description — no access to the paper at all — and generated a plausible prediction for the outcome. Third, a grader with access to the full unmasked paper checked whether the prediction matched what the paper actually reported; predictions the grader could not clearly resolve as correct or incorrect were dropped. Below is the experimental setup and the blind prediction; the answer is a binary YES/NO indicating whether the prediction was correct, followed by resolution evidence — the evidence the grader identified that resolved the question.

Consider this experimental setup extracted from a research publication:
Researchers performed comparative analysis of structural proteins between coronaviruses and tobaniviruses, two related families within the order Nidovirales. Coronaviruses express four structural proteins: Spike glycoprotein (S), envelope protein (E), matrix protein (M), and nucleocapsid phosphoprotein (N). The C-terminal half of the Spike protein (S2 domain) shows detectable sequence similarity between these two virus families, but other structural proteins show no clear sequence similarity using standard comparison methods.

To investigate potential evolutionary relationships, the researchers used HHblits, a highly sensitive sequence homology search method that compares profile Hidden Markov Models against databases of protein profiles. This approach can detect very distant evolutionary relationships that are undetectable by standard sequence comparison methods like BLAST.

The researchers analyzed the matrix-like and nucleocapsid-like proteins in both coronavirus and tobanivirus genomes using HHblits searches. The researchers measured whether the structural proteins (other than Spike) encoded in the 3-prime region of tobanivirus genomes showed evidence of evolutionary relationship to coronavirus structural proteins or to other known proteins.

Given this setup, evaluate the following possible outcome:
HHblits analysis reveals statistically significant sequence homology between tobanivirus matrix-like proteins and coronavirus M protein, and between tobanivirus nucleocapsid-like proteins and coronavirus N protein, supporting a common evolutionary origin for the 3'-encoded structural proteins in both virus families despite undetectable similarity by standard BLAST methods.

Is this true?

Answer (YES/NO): NO